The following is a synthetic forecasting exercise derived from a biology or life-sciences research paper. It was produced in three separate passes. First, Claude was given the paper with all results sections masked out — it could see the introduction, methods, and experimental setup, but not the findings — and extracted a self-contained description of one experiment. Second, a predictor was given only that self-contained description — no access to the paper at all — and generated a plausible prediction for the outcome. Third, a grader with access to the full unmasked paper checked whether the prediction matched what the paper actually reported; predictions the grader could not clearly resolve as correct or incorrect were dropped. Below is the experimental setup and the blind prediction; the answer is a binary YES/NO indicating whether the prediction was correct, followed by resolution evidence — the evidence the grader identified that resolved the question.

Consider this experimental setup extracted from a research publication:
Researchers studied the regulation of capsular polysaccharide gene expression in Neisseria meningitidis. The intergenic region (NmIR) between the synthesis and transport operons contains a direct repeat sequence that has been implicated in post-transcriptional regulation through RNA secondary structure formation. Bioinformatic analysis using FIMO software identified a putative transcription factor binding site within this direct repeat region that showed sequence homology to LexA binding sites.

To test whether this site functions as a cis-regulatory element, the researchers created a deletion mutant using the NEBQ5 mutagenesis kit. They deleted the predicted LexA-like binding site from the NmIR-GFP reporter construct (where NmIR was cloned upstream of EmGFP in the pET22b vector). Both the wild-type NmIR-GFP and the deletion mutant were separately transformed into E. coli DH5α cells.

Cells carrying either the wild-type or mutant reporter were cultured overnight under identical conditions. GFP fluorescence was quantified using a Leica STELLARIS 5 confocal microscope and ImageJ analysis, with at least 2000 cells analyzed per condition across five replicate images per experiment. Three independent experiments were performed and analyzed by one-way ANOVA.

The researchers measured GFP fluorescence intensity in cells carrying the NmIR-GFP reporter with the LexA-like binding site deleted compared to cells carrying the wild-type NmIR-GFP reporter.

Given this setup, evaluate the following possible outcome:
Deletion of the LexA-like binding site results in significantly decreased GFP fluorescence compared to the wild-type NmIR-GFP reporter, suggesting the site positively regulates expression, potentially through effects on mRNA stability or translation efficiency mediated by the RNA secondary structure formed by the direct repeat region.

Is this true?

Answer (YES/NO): NO